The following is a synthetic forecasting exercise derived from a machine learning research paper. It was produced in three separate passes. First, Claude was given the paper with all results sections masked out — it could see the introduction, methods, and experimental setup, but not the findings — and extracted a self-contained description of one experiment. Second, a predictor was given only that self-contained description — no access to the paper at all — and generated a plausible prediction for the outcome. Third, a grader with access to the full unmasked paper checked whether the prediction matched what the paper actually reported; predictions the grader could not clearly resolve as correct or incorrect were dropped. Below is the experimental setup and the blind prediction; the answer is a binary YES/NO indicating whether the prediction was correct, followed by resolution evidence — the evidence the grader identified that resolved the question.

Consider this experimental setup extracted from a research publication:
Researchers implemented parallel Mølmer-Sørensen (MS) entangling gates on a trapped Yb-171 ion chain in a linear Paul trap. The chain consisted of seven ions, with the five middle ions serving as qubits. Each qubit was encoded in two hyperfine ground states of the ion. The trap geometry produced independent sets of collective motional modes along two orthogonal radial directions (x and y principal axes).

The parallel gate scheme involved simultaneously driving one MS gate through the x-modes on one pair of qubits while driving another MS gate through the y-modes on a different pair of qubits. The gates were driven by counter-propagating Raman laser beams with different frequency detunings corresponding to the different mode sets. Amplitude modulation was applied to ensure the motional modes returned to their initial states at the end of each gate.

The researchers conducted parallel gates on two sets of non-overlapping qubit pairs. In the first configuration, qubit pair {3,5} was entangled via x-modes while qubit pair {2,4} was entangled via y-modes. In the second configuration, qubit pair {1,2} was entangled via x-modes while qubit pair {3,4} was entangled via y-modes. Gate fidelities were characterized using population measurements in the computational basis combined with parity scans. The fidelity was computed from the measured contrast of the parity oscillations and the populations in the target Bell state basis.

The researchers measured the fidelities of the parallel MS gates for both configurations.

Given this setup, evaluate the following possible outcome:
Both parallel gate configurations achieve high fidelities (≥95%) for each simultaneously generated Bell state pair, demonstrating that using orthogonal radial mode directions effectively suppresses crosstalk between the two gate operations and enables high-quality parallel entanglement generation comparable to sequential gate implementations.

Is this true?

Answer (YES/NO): YES